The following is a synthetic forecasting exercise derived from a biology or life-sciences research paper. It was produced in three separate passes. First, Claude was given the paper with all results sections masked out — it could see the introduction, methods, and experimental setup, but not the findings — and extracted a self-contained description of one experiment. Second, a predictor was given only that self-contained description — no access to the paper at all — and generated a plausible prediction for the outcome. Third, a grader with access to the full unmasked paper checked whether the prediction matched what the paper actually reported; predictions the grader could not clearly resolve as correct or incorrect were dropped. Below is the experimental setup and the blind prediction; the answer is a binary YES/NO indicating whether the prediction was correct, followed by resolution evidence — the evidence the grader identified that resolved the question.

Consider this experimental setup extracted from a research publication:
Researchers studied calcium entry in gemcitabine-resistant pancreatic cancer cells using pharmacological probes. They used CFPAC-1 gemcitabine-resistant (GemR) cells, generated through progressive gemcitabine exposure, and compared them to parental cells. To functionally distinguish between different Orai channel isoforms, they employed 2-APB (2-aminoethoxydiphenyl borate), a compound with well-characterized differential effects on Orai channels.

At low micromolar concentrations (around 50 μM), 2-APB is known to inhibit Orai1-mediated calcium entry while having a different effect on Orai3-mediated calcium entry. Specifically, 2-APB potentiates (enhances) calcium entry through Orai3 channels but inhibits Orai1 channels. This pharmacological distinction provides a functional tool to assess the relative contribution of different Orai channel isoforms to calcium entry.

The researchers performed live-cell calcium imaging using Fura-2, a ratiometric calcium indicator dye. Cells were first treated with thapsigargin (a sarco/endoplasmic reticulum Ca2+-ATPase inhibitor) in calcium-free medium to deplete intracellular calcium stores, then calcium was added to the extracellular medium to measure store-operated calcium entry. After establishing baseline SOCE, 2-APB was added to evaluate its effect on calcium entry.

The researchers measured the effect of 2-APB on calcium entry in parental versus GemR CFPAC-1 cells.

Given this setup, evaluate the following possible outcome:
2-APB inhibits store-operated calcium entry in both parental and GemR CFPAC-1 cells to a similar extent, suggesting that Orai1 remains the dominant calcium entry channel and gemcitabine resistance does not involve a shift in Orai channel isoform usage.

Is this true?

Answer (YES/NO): NO